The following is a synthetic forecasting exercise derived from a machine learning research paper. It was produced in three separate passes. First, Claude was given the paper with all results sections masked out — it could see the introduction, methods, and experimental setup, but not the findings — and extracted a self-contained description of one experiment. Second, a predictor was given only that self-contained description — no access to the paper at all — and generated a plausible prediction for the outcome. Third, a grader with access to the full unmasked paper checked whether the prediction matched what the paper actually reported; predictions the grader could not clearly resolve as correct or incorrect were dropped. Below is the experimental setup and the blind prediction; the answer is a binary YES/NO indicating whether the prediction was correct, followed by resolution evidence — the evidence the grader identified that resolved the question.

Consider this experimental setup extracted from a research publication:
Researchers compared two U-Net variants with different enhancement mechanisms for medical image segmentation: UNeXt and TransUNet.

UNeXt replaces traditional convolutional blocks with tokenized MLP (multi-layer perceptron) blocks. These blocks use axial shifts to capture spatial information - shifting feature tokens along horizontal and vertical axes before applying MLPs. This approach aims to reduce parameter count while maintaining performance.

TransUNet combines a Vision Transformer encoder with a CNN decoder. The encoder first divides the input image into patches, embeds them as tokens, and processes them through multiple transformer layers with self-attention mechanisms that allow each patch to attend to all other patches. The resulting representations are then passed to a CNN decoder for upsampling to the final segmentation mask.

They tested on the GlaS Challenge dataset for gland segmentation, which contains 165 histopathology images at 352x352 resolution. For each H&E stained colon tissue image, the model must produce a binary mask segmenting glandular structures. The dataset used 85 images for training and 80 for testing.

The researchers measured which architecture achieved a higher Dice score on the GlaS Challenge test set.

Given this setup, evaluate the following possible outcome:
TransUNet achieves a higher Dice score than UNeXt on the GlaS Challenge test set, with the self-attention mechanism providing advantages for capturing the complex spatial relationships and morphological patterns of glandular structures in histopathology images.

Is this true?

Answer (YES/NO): YES